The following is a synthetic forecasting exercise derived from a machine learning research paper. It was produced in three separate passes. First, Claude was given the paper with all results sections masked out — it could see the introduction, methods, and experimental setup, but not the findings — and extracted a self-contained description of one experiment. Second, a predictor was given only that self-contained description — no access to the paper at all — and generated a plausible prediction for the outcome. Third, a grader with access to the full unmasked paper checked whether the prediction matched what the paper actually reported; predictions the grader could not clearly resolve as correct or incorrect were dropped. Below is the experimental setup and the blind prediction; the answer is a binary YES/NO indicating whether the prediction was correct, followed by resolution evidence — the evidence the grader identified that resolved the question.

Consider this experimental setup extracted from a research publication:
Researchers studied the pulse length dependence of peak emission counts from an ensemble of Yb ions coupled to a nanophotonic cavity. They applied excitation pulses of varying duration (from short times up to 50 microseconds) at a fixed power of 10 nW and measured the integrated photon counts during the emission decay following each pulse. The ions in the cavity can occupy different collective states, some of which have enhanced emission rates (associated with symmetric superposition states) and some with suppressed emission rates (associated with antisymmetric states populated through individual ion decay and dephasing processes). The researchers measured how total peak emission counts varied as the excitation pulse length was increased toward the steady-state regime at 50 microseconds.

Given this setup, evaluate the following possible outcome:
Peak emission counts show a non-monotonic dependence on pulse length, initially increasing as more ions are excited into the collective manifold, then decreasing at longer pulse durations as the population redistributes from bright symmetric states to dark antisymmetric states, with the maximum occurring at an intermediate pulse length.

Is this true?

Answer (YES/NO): YES